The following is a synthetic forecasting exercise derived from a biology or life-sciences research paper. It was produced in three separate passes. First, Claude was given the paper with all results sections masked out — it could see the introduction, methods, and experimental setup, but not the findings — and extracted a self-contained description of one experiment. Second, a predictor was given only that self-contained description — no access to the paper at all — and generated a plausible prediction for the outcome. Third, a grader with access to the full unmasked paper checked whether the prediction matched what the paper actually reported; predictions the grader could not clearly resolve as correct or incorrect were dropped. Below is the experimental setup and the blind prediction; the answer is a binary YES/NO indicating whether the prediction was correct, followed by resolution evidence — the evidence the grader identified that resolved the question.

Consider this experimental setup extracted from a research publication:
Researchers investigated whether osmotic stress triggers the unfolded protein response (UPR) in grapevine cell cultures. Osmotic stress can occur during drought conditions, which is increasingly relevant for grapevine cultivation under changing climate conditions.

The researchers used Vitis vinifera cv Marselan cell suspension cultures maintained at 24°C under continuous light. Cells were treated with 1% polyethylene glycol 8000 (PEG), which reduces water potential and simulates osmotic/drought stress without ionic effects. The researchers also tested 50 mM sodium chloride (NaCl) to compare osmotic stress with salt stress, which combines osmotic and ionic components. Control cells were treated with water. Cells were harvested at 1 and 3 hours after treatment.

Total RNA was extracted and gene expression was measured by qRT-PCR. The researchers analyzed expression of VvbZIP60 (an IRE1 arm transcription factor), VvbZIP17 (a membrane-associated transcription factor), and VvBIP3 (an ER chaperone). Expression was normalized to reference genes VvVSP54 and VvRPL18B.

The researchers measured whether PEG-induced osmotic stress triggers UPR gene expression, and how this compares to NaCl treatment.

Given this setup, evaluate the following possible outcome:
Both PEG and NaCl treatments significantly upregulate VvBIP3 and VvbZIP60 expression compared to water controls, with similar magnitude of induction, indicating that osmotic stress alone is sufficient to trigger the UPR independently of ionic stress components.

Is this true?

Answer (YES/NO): NO